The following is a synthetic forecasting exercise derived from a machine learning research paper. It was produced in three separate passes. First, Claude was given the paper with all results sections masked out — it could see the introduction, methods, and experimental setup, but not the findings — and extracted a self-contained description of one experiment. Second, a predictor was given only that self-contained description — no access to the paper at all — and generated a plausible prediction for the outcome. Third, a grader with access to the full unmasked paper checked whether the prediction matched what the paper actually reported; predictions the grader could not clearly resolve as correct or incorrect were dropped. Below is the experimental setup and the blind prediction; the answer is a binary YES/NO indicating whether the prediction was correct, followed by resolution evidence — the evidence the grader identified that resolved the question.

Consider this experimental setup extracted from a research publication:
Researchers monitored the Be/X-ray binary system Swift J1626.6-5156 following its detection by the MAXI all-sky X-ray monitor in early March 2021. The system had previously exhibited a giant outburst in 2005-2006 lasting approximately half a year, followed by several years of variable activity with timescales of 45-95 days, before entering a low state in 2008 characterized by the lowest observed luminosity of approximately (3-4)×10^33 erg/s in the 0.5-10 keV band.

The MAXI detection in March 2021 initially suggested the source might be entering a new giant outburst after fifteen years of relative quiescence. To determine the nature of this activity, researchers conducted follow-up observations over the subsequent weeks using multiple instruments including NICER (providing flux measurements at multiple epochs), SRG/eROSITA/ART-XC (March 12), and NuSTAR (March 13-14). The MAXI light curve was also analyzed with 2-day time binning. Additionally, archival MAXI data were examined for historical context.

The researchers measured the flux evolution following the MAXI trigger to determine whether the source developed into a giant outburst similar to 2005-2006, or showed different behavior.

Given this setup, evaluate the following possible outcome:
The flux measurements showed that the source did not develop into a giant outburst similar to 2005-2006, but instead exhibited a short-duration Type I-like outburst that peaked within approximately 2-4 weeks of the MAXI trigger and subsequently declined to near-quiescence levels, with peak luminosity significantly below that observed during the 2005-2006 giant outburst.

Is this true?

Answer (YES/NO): NO